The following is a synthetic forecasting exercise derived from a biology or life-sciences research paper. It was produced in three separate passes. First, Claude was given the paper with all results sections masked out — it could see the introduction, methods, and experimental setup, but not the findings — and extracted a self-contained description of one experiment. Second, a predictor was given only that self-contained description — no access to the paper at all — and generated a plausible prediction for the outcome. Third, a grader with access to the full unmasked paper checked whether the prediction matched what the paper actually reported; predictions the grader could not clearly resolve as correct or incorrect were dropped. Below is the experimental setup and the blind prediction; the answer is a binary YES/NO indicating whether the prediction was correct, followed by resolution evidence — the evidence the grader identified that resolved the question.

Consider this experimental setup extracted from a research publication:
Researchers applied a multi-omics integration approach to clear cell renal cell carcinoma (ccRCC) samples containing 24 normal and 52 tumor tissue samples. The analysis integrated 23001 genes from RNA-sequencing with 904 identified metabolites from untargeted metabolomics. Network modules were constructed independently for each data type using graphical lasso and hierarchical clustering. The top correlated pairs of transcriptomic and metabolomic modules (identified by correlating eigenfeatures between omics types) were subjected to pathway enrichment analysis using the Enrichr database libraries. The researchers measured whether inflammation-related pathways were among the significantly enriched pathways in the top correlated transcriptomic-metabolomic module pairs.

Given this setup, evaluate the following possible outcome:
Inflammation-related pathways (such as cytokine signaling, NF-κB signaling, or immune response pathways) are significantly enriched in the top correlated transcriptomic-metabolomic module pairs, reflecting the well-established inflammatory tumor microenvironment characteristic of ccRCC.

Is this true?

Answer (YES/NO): YES